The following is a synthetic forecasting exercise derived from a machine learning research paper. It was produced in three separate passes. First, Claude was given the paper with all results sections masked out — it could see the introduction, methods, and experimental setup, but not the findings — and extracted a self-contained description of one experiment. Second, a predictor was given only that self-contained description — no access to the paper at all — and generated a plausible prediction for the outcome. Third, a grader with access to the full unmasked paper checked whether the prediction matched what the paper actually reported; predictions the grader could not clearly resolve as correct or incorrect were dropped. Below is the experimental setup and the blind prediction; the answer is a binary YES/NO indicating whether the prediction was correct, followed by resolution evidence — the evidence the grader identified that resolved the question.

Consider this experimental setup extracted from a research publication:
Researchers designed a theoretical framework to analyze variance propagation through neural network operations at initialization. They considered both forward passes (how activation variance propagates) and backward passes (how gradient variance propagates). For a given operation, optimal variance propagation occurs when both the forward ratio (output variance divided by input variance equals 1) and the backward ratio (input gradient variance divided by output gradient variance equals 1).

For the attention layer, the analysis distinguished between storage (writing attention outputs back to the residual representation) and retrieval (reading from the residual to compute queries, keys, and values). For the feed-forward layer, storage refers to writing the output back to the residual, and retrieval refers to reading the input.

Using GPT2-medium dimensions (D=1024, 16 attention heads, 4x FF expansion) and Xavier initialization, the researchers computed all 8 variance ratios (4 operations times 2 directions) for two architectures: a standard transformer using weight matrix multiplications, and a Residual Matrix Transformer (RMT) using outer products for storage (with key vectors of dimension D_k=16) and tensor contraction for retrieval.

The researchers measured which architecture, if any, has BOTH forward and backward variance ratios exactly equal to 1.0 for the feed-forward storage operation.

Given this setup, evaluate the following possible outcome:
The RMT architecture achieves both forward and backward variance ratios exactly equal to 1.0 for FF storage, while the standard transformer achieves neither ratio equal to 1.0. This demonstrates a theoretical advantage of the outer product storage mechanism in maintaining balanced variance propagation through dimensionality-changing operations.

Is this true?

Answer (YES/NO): YES